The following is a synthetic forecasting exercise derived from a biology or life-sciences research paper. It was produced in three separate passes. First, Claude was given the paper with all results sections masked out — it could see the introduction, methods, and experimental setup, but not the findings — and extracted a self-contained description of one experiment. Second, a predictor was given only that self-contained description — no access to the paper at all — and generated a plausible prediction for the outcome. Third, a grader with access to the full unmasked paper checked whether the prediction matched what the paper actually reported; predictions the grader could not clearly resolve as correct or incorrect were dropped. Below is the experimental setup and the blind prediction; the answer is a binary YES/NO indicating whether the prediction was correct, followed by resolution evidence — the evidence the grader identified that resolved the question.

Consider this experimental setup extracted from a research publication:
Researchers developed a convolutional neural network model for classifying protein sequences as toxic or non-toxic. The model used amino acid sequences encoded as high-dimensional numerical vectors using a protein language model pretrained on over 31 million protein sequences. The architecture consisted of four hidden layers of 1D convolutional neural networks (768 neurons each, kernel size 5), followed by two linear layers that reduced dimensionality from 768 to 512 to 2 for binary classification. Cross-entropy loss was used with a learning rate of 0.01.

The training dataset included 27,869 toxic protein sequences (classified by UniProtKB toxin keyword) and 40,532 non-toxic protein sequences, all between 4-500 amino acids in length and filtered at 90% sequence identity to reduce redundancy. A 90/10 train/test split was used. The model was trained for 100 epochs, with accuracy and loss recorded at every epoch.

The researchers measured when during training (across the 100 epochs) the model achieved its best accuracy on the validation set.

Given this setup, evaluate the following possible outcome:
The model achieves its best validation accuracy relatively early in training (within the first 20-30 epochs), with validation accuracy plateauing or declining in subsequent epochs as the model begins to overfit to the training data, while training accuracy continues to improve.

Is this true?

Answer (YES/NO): NO